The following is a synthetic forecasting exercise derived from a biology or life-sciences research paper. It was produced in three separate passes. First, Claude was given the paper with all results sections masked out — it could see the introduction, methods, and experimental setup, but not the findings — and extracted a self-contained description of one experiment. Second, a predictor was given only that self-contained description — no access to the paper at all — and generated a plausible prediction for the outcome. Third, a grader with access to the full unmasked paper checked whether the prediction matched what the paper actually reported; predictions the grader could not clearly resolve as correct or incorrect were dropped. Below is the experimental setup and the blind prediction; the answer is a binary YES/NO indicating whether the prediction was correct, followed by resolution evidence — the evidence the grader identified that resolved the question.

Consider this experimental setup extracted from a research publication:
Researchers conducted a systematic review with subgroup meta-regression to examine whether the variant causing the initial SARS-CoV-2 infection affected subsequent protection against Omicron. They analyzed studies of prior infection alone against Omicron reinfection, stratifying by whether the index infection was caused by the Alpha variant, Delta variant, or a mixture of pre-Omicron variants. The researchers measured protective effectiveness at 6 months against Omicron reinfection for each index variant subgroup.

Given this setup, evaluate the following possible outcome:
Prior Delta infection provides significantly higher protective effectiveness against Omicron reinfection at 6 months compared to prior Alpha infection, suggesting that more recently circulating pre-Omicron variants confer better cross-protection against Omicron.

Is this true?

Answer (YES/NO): NO